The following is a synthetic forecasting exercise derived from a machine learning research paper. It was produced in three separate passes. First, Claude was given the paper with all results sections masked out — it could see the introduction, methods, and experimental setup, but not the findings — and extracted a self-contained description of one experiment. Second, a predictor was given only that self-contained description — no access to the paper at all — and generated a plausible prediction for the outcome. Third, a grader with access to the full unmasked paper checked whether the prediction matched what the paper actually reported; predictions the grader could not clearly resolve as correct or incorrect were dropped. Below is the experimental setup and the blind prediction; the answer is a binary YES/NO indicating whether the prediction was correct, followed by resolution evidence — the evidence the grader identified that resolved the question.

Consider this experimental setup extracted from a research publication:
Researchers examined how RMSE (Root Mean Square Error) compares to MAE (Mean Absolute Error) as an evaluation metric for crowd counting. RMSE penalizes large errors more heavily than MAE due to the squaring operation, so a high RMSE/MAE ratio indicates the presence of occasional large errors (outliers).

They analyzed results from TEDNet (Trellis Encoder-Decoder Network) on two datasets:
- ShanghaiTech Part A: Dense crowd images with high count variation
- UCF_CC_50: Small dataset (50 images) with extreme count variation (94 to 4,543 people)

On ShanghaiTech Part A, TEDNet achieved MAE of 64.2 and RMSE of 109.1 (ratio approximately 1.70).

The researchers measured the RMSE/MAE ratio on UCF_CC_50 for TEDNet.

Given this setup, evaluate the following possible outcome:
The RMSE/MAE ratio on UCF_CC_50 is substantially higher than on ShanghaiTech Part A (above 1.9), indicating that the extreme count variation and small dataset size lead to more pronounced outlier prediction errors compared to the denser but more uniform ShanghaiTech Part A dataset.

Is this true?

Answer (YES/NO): NO